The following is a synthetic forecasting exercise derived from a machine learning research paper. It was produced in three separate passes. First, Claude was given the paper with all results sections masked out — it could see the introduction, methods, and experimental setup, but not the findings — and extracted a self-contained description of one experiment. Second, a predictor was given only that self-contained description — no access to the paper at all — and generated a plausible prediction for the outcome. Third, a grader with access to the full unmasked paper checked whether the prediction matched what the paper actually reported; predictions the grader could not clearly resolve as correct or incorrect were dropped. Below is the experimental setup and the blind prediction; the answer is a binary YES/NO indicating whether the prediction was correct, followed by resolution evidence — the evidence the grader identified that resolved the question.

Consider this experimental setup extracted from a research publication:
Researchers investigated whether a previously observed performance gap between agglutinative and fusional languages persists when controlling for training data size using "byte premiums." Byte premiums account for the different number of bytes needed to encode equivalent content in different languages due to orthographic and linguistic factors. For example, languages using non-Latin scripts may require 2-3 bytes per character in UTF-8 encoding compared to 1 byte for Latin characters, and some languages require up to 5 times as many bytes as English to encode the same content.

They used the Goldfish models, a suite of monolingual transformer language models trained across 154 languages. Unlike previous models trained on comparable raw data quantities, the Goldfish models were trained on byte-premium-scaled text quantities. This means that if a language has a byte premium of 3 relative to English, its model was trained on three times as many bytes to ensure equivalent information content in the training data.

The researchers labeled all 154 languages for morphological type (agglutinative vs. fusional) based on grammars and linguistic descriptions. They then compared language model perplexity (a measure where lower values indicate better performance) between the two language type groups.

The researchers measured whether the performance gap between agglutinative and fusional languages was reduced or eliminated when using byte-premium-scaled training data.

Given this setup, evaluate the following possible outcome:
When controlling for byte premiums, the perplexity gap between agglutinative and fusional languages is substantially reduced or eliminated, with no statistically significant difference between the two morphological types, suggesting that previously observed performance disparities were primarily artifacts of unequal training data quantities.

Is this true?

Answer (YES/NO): YES